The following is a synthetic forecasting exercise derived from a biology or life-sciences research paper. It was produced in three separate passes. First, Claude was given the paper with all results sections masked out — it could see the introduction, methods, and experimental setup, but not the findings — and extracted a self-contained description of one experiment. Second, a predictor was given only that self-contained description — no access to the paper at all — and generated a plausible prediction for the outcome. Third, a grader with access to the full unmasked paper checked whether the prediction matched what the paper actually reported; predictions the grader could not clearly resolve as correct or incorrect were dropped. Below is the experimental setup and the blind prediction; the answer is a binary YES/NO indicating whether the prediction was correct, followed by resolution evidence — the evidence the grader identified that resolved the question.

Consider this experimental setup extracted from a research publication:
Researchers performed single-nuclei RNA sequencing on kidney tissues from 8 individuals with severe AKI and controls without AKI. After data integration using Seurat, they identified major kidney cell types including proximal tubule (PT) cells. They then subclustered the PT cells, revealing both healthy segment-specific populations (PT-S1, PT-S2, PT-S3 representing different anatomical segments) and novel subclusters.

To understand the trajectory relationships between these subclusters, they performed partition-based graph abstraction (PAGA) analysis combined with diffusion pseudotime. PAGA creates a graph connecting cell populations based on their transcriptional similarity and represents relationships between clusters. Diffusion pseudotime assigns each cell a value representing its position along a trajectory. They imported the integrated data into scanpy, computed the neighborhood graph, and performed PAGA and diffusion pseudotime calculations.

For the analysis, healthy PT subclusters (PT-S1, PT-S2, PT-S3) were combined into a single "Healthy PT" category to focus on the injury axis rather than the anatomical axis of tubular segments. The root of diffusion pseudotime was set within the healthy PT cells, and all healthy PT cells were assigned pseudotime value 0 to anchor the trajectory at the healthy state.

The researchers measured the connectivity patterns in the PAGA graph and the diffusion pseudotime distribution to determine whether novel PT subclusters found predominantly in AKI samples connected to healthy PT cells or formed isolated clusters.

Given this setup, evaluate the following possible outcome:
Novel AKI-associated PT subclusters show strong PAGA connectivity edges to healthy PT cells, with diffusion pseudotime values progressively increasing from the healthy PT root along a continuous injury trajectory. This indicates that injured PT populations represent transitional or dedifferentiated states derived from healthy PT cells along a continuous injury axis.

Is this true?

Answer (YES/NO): YES